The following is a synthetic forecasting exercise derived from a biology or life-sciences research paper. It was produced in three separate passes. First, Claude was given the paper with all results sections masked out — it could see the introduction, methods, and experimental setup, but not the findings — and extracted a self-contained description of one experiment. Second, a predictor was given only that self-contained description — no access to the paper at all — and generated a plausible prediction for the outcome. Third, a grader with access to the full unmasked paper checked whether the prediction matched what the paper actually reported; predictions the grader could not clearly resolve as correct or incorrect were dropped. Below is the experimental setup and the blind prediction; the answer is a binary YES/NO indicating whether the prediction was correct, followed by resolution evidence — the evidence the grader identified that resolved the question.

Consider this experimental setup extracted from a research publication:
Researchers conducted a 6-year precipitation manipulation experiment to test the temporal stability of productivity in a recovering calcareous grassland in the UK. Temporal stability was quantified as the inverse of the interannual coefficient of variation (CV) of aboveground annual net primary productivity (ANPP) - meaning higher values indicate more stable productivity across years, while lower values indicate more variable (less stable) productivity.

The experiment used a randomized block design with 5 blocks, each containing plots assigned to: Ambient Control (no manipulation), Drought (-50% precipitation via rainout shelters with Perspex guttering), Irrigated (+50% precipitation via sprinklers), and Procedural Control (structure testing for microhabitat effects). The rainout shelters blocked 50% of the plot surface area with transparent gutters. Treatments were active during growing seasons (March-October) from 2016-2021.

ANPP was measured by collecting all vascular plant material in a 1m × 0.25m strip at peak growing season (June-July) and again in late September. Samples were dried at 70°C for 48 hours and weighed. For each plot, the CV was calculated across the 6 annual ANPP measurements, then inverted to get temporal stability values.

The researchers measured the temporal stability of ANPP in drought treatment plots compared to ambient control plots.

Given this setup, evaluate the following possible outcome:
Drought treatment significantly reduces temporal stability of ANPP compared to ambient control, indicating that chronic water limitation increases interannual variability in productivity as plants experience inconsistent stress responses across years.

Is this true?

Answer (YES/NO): YES